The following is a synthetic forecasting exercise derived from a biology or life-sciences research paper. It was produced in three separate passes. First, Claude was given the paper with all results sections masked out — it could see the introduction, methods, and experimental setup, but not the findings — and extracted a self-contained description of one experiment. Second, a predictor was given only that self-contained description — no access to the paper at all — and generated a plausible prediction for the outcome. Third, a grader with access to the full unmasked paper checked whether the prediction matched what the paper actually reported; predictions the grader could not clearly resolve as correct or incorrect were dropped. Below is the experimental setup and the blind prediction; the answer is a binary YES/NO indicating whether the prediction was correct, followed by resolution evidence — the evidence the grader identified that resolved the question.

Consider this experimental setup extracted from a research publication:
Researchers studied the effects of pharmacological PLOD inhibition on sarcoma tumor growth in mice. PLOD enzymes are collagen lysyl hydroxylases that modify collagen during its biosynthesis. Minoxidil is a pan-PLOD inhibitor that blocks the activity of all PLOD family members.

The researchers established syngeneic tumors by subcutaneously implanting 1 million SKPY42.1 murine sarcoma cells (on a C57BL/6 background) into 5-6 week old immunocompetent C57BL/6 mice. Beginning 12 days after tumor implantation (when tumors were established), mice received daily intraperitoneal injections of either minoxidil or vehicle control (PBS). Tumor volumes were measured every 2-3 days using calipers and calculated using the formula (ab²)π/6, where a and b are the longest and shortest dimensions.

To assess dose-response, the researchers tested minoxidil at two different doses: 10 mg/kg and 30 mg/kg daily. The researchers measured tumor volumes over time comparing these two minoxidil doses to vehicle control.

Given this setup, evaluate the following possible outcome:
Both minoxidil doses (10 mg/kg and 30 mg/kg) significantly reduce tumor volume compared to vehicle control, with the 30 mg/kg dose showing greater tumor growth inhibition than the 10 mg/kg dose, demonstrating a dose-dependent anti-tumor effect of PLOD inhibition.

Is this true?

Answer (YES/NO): NO